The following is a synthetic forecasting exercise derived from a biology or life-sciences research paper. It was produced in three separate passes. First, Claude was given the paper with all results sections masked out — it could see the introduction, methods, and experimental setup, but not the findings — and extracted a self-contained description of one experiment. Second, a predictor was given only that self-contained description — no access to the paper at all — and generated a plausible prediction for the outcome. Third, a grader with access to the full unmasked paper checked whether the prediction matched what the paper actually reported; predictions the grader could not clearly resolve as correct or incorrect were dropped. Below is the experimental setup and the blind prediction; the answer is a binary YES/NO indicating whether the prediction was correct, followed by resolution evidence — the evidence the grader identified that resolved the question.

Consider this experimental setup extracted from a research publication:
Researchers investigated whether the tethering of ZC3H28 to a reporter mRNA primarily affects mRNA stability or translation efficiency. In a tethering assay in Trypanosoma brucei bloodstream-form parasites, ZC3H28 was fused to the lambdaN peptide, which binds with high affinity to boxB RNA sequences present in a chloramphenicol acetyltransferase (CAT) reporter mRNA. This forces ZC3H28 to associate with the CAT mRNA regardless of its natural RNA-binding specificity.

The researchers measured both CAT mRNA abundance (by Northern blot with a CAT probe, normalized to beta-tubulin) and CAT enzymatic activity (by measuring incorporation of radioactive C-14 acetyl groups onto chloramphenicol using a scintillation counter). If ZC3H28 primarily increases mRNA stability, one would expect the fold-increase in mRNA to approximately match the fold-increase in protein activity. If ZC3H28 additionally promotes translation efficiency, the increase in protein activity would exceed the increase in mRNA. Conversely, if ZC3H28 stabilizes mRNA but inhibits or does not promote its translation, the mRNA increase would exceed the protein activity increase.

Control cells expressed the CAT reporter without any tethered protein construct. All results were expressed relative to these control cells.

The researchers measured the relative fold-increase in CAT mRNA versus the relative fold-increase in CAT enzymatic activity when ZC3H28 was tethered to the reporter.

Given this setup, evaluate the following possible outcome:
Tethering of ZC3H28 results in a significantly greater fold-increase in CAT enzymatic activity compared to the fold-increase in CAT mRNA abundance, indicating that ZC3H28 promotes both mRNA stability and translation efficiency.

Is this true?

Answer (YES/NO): NO